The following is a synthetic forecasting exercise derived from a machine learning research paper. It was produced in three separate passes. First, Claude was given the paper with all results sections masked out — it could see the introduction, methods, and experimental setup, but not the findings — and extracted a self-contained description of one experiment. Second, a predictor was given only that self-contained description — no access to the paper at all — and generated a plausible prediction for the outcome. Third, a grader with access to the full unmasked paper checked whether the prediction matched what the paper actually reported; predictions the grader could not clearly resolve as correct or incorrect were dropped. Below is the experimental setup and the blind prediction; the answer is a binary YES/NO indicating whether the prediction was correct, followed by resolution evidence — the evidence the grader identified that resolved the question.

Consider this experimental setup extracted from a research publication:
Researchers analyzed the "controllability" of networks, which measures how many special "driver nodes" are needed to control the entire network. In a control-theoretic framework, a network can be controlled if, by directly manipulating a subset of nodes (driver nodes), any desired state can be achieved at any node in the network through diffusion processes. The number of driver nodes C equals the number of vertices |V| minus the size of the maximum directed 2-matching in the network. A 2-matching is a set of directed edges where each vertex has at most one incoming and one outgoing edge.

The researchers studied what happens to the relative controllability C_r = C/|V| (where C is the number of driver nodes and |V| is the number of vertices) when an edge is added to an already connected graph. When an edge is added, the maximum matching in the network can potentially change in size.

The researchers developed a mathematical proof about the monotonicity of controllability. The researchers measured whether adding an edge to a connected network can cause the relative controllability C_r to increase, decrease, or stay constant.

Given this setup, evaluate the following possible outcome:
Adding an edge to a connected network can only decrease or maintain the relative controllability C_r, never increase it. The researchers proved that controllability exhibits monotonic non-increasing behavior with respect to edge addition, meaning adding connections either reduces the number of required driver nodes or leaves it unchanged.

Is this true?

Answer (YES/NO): YES